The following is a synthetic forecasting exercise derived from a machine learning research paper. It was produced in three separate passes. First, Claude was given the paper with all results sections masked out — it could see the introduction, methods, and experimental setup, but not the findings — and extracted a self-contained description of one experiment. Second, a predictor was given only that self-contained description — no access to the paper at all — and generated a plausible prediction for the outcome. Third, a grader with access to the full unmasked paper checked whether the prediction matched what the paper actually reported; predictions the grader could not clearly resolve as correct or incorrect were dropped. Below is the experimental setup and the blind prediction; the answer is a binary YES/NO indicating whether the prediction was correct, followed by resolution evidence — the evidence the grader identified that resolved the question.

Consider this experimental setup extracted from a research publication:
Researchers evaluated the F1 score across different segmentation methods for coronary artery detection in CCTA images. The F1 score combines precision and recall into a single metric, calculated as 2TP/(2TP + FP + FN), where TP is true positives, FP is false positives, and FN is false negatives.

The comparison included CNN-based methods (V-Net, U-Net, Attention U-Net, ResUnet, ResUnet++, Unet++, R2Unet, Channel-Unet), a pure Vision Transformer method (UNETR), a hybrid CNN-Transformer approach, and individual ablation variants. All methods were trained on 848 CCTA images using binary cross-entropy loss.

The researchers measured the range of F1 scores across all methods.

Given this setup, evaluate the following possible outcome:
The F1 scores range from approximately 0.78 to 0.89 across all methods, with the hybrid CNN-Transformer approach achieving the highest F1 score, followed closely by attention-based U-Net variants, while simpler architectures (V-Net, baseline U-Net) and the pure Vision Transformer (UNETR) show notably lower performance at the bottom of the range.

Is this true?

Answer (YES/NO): NO